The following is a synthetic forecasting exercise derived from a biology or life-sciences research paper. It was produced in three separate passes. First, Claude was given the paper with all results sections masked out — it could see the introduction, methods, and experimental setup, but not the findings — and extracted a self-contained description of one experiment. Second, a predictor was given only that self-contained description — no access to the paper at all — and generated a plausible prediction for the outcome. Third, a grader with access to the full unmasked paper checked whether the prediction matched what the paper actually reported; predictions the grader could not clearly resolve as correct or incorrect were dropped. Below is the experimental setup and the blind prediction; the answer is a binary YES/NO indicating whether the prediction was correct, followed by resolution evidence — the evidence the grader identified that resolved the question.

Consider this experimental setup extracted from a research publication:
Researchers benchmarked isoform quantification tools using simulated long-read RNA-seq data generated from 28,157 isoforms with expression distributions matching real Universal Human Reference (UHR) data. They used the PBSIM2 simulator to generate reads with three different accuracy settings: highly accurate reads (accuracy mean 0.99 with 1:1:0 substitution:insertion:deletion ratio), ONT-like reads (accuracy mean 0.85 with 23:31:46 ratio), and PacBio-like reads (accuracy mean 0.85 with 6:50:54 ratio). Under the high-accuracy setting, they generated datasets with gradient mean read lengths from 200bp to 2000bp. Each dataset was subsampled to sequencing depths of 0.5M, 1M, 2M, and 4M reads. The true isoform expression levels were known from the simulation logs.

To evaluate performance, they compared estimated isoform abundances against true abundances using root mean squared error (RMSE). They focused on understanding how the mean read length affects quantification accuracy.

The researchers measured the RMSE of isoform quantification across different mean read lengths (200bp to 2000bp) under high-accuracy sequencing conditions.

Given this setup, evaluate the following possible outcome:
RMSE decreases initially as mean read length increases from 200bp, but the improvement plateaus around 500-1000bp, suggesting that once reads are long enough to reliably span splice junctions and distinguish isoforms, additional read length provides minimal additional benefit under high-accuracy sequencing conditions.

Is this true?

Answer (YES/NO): NO